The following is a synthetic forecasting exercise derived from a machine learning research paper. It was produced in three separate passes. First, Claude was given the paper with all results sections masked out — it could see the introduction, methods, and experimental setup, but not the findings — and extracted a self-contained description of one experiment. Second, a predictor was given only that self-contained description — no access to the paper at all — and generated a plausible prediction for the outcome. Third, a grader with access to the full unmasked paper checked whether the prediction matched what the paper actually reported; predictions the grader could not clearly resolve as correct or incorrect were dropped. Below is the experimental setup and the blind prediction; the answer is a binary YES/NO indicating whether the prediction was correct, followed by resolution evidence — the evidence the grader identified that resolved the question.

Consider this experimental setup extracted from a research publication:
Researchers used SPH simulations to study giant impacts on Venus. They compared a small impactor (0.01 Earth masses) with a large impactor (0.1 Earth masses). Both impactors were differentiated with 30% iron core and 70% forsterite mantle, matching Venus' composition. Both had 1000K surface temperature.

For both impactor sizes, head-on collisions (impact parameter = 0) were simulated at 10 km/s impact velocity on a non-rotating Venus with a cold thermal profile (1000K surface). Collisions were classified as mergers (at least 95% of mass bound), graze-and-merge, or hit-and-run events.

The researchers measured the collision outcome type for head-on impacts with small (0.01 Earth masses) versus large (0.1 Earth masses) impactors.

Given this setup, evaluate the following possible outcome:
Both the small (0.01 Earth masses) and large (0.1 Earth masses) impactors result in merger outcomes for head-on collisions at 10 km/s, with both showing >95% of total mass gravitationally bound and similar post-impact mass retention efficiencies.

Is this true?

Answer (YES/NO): YES